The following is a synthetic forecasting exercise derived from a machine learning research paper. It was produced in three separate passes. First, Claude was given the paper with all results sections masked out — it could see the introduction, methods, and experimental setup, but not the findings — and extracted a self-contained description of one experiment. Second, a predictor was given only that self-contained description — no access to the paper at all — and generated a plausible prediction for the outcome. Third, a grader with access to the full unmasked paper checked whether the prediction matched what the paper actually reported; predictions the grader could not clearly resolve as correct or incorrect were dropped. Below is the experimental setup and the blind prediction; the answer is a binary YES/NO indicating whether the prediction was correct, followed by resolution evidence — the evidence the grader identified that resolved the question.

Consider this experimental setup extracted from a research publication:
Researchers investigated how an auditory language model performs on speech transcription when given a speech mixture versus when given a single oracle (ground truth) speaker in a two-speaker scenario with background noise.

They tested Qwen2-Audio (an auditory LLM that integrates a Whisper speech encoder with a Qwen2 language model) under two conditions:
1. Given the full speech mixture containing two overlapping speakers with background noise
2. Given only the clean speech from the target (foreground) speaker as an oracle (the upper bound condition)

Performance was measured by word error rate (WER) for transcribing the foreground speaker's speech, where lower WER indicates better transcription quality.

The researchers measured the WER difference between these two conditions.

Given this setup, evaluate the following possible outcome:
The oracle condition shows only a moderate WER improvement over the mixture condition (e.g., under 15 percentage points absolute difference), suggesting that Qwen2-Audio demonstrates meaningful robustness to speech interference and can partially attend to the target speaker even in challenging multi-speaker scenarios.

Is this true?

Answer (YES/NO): NO